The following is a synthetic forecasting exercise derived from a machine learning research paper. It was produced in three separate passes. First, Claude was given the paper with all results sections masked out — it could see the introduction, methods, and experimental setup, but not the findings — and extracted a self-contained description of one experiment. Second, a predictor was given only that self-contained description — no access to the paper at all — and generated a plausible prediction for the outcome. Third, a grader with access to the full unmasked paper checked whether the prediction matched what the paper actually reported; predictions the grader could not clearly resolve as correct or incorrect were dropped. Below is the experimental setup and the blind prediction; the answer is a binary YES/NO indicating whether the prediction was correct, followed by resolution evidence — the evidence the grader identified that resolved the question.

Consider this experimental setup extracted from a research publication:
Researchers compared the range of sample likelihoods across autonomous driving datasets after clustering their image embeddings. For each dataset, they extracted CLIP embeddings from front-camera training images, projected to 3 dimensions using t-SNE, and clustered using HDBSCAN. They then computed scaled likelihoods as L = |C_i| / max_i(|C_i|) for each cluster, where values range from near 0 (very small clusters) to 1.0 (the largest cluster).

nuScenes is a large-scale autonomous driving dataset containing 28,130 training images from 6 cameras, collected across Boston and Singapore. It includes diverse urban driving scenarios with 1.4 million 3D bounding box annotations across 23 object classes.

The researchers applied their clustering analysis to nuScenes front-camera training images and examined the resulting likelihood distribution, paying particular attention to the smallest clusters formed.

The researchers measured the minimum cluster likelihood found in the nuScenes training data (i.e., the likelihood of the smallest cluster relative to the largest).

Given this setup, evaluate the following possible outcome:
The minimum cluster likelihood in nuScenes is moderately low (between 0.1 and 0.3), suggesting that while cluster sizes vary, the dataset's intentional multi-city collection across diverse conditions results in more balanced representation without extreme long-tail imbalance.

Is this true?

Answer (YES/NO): NO